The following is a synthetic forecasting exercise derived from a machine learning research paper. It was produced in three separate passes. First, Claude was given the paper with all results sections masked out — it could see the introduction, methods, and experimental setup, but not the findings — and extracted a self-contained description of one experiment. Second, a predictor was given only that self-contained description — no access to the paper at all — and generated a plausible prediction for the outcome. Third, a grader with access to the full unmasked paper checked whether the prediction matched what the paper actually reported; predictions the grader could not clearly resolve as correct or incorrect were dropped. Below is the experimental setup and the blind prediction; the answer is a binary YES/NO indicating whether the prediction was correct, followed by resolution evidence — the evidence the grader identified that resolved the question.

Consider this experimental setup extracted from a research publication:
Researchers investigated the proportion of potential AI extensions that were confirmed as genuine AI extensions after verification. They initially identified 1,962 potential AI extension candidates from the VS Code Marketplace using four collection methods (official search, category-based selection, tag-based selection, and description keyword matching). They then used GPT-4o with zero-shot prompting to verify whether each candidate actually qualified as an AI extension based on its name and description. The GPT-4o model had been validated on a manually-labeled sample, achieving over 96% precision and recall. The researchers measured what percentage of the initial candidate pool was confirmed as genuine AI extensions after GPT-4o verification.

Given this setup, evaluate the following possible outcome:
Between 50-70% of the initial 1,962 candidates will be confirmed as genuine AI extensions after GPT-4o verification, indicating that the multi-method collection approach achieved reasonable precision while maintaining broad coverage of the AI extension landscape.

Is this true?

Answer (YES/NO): YES